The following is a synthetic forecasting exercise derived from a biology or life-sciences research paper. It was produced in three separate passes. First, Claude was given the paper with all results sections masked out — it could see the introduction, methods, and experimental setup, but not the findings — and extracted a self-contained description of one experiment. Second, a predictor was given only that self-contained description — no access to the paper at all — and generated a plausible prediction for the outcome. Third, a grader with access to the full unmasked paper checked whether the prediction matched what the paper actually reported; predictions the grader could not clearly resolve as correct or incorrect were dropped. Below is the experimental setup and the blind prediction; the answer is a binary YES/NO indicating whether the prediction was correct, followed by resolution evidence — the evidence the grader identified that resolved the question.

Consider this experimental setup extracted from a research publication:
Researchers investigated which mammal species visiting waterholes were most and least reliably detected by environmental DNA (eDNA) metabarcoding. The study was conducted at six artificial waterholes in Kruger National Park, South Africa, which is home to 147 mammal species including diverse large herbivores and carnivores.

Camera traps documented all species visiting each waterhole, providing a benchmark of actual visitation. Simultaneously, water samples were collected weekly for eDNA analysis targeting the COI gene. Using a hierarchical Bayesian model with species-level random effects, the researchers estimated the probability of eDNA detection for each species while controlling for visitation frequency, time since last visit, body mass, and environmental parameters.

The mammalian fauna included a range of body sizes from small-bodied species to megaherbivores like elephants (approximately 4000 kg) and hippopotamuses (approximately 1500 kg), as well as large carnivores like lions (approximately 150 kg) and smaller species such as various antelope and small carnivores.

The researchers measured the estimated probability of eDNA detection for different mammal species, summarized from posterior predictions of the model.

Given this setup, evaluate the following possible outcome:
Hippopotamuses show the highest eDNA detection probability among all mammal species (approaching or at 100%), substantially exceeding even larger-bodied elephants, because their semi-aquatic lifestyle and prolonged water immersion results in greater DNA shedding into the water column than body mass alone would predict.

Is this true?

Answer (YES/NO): NO